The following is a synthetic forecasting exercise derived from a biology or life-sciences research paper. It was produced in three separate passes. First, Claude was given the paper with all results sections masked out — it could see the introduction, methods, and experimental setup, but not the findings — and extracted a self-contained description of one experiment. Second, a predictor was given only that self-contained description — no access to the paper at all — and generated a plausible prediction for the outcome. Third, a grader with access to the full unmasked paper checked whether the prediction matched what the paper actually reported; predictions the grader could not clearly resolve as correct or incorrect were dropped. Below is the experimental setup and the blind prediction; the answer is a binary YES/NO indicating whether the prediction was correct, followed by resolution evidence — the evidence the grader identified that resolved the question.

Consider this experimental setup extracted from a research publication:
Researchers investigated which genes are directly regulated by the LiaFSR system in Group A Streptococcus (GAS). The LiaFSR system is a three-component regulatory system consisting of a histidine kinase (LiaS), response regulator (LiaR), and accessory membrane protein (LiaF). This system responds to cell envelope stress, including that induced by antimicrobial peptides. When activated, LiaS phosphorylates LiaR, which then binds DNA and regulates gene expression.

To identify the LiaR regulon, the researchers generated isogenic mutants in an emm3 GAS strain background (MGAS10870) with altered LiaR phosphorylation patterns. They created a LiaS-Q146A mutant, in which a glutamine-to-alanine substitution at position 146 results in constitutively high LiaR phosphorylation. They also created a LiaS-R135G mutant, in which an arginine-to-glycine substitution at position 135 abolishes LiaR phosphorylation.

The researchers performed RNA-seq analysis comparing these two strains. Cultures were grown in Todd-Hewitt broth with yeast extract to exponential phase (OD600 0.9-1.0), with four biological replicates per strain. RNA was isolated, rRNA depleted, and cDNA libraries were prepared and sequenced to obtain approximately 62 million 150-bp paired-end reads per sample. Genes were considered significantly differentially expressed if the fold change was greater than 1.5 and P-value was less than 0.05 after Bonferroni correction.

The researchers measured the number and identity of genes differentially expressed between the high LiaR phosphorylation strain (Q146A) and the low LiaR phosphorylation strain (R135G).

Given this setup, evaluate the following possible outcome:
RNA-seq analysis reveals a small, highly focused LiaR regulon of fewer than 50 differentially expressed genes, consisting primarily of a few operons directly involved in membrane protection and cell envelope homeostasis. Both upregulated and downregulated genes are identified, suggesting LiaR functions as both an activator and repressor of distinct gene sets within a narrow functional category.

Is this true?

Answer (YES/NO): NO